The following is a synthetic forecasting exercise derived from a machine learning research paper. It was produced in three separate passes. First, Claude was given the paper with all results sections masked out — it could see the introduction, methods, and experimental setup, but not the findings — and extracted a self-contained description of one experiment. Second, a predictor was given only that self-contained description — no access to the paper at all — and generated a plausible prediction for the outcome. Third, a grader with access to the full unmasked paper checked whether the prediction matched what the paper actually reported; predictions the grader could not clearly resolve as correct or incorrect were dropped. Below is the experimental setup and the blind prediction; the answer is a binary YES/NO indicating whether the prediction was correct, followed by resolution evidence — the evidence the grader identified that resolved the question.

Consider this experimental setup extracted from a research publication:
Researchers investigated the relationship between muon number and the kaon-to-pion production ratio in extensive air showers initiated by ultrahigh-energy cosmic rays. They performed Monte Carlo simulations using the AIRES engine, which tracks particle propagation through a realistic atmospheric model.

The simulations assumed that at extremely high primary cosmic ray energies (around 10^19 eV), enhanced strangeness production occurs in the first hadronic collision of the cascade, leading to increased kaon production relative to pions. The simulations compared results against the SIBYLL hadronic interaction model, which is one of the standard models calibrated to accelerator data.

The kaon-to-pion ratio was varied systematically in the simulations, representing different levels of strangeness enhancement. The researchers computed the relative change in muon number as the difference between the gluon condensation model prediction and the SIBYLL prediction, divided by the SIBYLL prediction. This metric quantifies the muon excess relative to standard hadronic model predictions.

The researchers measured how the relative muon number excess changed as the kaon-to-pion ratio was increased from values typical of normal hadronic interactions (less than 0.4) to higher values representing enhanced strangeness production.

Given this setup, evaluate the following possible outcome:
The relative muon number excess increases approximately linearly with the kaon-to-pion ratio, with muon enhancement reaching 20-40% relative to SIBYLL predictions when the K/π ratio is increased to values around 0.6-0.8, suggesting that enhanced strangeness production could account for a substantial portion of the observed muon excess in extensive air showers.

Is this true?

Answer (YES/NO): NO